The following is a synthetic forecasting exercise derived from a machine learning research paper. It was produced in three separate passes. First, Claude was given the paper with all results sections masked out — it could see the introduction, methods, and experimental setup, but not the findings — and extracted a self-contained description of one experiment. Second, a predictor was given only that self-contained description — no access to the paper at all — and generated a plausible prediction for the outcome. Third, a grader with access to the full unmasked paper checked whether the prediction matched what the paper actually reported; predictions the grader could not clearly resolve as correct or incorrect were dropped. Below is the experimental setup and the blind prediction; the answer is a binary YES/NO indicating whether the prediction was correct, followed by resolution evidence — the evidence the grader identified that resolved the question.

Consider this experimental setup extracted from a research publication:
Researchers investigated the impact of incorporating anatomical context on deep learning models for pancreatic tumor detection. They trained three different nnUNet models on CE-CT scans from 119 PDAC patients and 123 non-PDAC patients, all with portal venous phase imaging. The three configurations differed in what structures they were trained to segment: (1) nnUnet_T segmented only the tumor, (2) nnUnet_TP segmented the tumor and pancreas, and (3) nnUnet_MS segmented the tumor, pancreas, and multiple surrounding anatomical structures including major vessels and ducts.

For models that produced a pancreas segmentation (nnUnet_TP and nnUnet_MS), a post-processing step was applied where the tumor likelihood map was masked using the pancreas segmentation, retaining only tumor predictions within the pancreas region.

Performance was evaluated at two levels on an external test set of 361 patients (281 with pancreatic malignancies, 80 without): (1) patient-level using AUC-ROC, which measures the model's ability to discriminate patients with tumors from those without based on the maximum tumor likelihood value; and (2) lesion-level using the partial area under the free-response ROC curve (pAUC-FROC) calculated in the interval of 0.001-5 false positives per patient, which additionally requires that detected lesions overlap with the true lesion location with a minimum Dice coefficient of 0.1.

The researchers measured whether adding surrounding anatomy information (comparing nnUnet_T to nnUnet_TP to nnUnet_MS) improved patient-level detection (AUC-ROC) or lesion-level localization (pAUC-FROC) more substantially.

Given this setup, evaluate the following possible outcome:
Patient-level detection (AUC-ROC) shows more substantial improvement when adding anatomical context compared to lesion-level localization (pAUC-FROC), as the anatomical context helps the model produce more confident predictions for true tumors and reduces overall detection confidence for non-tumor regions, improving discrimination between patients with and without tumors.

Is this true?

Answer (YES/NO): NO